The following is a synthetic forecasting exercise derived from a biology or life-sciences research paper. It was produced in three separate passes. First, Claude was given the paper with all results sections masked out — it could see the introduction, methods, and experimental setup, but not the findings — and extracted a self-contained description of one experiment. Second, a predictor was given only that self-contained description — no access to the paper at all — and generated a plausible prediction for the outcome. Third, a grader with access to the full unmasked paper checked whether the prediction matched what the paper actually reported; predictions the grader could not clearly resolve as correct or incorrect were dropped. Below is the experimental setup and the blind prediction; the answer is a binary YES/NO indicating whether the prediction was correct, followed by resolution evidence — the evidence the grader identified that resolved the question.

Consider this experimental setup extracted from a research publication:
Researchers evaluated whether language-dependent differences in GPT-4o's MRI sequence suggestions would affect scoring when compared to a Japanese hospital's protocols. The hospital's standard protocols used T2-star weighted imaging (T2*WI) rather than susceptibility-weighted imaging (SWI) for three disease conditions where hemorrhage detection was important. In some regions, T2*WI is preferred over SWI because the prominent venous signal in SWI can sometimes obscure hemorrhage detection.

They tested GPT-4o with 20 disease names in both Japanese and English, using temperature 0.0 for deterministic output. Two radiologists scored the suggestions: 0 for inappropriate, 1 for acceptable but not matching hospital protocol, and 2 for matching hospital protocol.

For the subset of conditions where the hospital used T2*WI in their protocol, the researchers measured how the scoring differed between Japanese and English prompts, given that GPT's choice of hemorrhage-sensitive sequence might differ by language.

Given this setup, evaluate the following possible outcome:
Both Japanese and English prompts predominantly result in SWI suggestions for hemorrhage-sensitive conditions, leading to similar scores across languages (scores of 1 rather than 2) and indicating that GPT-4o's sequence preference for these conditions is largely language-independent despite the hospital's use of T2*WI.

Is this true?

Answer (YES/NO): NO